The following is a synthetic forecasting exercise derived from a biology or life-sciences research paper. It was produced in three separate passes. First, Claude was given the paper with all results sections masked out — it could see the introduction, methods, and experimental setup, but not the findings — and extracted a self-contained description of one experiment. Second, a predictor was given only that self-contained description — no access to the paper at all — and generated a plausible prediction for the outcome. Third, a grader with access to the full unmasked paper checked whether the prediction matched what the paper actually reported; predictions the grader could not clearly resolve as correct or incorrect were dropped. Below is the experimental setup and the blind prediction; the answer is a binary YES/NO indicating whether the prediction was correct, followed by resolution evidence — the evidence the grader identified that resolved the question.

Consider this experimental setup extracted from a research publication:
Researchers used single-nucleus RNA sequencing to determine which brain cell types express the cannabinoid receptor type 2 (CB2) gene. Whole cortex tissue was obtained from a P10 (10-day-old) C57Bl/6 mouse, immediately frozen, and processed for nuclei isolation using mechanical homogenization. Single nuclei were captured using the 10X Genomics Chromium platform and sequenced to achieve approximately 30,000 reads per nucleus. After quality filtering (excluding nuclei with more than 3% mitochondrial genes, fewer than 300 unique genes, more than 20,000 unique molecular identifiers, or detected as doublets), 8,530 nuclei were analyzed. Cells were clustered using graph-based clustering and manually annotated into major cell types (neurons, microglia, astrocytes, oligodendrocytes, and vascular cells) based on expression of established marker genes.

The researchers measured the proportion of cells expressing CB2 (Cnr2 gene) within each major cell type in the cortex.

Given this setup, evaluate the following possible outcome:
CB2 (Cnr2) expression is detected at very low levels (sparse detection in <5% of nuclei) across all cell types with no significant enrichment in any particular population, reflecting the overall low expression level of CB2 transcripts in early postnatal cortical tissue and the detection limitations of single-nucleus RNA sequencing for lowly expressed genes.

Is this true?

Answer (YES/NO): NO